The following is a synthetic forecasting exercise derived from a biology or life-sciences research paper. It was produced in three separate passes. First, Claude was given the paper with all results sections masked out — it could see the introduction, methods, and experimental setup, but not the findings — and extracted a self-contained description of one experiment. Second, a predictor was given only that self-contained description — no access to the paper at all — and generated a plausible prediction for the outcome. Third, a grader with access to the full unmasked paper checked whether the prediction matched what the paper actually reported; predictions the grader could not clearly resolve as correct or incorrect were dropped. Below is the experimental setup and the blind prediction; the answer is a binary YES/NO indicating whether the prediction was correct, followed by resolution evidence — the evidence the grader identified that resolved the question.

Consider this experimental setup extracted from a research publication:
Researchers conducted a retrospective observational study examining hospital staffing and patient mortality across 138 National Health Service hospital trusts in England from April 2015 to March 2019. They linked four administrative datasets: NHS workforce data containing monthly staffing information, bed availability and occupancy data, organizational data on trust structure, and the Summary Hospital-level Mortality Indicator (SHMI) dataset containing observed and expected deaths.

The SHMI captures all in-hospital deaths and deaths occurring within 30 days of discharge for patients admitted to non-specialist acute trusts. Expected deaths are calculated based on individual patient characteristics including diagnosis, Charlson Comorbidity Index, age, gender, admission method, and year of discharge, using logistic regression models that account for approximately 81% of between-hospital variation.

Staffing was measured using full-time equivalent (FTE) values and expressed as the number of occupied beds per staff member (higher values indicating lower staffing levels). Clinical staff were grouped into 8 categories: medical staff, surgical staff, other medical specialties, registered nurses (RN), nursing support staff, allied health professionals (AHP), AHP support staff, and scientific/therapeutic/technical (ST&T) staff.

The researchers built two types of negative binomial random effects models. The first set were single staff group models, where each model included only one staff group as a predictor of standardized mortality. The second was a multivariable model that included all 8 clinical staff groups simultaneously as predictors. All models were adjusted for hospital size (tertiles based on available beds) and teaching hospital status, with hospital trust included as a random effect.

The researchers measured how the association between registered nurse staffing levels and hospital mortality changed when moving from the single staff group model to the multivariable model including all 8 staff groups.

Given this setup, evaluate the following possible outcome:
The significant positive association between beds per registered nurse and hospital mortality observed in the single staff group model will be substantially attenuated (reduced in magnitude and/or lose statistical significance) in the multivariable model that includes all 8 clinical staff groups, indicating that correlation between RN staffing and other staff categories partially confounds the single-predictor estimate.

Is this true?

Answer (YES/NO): YES